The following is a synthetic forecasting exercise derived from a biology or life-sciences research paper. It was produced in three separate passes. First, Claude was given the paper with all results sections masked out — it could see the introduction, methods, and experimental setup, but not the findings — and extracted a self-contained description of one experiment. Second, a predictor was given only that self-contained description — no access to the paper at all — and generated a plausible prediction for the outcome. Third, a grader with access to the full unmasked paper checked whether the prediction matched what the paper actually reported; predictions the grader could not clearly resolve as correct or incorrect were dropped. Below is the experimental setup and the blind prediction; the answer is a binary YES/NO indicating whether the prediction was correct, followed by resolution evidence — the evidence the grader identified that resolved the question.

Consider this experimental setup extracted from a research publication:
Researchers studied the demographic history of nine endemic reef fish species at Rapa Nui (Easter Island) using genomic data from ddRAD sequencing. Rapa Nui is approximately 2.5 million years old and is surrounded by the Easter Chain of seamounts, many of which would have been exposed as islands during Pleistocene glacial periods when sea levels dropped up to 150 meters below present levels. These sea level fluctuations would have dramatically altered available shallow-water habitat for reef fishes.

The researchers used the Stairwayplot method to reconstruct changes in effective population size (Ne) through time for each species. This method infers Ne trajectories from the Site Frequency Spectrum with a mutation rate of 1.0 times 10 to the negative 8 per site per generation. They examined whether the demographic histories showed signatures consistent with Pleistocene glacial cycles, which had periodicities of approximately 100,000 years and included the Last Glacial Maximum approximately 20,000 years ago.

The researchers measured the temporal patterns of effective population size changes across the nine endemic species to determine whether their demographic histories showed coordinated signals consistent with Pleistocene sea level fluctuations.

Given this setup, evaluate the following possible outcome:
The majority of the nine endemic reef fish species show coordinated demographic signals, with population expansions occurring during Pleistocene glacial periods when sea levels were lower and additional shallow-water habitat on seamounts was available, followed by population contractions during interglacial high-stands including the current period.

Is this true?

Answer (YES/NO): NO